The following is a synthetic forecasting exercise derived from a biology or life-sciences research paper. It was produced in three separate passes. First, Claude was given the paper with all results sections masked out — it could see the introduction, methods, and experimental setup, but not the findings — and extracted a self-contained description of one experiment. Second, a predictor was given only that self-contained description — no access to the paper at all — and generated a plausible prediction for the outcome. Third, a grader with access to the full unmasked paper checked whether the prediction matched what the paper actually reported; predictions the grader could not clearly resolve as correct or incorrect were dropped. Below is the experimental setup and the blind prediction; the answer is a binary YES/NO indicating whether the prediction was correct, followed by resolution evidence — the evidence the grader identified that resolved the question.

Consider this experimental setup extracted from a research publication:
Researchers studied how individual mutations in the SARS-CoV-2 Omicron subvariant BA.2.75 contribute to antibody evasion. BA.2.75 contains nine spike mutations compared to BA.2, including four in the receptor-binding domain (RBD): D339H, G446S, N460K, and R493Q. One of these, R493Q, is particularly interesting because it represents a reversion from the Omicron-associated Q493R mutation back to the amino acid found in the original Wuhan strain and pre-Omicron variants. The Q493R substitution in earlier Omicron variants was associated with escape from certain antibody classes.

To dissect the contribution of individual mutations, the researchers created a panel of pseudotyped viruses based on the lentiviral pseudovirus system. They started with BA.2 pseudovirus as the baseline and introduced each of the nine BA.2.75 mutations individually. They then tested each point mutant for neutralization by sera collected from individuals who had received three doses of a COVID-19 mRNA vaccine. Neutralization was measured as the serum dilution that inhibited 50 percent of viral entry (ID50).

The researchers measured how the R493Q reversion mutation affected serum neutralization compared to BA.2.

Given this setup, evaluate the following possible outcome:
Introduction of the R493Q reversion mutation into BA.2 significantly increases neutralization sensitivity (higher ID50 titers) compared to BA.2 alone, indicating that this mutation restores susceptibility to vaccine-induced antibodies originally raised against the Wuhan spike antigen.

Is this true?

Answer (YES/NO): NO